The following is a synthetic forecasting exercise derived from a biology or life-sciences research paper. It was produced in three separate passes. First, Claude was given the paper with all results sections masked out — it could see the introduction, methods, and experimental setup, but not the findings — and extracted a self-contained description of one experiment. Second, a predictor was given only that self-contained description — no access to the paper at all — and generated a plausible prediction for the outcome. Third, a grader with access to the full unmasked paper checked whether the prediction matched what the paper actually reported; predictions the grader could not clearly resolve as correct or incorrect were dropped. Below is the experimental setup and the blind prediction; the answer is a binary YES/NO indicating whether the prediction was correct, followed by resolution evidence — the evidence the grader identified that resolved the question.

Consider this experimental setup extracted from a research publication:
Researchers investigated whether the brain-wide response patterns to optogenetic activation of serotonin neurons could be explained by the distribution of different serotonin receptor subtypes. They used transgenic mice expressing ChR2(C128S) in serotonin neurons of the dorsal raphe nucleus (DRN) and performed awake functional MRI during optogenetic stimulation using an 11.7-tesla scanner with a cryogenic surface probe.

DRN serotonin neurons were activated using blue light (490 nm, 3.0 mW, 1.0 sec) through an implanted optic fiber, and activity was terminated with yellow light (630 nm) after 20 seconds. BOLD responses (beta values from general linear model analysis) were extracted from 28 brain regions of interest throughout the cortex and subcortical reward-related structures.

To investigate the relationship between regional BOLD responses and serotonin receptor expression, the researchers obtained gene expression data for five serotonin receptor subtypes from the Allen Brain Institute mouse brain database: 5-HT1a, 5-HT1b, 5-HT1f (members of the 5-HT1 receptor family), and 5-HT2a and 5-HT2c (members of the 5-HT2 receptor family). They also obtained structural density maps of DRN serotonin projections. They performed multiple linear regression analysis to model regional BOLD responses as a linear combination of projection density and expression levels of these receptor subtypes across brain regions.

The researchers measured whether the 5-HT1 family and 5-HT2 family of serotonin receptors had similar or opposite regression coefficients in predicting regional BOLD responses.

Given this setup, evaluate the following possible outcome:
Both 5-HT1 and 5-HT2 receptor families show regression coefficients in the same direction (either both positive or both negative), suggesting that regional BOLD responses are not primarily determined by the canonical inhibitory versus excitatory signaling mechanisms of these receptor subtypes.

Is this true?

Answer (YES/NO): NO